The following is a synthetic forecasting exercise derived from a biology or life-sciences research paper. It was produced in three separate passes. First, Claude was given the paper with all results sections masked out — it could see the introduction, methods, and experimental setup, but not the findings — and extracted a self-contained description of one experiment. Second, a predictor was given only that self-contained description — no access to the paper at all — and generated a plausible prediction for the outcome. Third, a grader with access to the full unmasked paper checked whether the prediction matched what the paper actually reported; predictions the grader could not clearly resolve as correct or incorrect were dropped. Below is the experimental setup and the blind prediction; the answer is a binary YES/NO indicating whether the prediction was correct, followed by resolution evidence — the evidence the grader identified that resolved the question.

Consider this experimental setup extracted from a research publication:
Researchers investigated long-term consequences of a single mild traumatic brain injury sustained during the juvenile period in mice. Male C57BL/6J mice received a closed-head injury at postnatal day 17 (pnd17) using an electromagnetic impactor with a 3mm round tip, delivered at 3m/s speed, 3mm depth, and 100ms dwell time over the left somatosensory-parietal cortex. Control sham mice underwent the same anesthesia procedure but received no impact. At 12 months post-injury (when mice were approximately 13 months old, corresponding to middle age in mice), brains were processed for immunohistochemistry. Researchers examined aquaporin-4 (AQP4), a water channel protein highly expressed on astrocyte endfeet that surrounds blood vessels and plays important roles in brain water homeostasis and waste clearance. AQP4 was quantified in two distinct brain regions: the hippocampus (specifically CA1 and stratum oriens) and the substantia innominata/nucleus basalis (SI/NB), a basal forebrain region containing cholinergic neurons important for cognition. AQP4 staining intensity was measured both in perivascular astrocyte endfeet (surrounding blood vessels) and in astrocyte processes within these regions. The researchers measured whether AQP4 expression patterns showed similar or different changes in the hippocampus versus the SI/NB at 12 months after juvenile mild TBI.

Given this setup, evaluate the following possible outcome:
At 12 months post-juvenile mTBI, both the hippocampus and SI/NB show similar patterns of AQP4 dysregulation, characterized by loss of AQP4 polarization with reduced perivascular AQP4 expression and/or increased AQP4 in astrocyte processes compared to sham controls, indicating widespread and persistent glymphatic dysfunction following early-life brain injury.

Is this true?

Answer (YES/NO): NO